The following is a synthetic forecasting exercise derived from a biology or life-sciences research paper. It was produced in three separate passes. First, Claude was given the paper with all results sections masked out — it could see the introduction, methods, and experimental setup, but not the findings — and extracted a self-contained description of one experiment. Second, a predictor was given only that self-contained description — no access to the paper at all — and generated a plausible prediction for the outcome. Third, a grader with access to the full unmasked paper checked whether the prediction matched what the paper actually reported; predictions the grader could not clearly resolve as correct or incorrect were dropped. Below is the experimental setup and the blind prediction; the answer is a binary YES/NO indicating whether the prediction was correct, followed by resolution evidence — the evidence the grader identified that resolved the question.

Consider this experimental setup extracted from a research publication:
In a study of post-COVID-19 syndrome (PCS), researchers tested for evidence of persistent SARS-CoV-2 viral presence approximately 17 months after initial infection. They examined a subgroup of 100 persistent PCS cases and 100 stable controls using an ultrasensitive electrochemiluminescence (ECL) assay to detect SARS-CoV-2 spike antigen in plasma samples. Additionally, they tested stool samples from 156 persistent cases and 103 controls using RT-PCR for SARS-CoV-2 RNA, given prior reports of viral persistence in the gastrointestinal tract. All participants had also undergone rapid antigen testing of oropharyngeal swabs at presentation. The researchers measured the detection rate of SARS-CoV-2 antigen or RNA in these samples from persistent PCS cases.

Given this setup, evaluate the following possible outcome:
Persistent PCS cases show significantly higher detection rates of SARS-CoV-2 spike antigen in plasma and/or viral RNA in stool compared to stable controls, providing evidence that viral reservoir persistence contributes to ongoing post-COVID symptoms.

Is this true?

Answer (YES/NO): NO